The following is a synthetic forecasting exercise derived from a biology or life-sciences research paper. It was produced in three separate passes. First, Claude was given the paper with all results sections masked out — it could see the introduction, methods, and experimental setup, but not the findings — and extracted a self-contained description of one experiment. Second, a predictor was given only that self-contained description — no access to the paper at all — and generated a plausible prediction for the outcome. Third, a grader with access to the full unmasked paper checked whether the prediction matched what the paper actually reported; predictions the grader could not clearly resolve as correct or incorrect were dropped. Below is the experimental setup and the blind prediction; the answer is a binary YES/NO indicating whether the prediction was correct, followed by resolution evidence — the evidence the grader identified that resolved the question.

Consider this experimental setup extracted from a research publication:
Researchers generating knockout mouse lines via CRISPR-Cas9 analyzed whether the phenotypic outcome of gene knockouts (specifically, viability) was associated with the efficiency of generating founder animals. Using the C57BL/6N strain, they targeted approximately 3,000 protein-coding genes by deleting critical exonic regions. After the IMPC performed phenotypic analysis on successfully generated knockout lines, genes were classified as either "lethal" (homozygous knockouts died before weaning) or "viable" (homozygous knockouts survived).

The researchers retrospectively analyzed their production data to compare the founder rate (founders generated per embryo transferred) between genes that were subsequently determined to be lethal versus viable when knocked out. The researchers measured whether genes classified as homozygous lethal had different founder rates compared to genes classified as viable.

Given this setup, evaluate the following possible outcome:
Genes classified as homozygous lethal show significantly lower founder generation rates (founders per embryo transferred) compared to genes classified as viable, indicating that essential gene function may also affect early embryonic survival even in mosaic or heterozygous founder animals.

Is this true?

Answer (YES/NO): YES